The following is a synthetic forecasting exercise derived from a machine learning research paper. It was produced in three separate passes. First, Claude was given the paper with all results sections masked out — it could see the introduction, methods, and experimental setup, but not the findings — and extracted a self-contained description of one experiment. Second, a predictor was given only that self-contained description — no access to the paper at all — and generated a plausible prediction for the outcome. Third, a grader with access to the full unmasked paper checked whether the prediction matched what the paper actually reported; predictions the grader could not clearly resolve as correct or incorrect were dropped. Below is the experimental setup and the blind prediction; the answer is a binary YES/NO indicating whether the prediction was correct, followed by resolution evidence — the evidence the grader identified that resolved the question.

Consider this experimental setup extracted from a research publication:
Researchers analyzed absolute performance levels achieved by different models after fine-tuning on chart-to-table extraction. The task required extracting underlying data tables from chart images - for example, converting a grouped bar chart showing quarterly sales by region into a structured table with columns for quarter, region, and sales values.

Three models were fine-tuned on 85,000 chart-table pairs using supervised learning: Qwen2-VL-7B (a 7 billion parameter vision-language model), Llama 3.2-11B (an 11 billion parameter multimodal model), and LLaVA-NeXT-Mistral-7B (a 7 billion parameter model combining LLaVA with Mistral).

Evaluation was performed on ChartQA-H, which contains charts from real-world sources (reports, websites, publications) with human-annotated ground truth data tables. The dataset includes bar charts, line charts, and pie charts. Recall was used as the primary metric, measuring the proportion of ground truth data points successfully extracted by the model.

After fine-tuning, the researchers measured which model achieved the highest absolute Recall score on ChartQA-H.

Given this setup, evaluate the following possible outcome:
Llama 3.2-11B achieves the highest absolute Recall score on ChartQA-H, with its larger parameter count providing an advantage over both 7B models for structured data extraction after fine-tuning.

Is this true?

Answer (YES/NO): YES